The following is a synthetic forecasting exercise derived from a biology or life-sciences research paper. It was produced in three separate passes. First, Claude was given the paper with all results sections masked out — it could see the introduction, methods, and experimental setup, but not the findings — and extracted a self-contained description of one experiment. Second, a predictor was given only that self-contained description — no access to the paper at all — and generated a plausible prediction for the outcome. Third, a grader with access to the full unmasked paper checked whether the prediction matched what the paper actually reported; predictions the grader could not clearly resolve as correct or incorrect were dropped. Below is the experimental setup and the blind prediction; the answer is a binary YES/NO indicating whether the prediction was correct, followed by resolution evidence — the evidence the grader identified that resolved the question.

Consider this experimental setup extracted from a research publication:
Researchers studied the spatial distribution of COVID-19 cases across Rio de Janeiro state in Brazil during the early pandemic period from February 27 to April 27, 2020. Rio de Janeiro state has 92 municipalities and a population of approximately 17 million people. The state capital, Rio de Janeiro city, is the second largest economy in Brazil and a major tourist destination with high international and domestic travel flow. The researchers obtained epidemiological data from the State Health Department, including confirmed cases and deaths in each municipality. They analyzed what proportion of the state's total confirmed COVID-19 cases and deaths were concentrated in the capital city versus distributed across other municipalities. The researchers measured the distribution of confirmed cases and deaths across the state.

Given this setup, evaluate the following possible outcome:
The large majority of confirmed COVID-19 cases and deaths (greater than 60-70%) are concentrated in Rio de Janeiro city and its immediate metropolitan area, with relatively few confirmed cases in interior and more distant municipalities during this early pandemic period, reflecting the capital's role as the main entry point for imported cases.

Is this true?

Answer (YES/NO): NO